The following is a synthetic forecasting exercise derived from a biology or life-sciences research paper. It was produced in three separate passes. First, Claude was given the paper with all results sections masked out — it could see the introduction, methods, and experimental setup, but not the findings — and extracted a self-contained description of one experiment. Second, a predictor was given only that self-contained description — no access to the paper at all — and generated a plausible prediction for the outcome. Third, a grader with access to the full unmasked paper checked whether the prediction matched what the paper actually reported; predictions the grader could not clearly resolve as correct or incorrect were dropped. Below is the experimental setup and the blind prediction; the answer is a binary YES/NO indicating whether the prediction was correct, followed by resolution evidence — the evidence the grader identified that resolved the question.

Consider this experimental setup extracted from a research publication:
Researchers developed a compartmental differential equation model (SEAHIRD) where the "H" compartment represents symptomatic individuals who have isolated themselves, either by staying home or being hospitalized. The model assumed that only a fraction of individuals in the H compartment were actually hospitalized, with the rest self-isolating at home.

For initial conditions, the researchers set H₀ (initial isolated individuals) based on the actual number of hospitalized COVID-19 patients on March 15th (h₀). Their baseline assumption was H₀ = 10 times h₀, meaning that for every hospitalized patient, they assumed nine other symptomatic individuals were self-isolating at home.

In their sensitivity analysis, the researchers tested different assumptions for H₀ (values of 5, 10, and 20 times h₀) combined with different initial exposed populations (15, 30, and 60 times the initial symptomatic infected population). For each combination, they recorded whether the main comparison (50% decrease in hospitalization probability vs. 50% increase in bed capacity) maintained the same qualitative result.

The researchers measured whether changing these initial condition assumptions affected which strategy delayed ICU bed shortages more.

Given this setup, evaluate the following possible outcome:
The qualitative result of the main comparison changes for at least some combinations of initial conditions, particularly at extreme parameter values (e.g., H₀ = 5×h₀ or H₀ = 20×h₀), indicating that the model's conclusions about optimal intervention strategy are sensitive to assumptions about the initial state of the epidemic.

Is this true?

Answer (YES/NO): NO